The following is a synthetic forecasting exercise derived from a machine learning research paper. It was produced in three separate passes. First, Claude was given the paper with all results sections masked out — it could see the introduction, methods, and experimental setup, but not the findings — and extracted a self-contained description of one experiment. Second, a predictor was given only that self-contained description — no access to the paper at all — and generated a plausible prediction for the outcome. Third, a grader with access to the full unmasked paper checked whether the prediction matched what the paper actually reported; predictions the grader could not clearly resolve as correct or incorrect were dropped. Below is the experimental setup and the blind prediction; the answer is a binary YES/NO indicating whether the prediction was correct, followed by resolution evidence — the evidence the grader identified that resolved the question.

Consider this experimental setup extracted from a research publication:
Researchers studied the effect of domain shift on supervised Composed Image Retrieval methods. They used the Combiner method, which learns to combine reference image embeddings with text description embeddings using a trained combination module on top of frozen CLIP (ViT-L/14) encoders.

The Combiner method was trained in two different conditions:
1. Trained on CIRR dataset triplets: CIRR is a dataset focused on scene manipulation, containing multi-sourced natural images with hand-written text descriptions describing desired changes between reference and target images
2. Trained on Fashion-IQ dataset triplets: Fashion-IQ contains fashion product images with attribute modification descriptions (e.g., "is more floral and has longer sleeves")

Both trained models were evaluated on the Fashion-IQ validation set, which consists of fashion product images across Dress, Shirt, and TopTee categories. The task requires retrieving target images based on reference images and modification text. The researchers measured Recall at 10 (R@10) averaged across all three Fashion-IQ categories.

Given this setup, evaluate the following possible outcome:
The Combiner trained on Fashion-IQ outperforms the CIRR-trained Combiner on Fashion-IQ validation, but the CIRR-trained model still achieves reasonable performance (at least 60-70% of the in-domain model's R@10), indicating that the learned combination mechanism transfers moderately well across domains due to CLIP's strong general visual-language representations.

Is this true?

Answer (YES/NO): YES